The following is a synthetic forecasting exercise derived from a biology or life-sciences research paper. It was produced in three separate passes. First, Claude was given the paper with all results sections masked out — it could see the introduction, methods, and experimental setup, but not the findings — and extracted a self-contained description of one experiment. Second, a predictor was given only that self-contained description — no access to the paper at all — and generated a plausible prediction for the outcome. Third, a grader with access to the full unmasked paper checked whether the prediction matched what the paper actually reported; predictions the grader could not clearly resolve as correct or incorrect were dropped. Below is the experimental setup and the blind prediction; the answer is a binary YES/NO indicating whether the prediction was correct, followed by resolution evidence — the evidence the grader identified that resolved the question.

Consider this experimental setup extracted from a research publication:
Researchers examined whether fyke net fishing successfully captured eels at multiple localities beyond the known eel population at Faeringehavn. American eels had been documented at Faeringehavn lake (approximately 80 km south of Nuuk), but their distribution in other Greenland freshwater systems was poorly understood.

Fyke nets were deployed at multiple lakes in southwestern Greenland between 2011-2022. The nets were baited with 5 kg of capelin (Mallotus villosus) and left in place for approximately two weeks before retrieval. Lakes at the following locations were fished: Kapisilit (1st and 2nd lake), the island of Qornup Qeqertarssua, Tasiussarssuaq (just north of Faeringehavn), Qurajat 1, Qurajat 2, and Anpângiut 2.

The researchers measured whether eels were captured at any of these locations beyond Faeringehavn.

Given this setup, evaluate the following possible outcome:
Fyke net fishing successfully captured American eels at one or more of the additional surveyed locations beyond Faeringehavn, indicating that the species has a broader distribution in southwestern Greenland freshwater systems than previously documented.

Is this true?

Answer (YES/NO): YES